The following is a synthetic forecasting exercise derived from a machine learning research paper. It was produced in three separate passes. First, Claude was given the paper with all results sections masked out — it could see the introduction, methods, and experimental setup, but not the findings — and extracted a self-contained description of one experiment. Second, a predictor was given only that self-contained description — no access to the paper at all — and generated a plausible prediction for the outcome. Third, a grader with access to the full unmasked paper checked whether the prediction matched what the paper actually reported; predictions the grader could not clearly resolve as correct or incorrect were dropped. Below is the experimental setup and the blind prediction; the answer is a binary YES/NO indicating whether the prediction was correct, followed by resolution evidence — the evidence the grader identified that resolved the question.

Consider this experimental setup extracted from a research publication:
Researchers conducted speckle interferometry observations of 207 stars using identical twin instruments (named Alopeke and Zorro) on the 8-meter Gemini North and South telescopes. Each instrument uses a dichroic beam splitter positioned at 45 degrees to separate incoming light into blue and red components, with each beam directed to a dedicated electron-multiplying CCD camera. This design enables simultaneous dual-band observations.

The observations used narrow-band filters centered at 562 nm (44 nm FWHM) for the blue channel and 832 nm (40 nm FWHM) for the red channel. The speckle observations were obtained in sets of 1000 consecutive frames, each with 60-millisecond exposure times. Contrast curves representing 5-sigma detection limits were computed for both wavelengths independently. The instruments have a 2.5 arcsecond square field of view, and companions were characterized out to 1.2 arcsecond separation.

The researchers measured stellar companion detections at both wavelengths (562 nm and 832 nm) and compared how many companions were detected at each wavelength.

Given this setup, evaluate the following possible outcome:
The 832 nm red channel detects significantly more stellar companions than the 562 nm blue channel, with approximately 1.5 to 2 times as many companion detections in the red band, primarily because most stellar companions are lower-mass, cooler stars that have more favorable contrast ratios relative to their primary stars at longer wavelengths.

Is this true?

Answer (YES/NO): YES